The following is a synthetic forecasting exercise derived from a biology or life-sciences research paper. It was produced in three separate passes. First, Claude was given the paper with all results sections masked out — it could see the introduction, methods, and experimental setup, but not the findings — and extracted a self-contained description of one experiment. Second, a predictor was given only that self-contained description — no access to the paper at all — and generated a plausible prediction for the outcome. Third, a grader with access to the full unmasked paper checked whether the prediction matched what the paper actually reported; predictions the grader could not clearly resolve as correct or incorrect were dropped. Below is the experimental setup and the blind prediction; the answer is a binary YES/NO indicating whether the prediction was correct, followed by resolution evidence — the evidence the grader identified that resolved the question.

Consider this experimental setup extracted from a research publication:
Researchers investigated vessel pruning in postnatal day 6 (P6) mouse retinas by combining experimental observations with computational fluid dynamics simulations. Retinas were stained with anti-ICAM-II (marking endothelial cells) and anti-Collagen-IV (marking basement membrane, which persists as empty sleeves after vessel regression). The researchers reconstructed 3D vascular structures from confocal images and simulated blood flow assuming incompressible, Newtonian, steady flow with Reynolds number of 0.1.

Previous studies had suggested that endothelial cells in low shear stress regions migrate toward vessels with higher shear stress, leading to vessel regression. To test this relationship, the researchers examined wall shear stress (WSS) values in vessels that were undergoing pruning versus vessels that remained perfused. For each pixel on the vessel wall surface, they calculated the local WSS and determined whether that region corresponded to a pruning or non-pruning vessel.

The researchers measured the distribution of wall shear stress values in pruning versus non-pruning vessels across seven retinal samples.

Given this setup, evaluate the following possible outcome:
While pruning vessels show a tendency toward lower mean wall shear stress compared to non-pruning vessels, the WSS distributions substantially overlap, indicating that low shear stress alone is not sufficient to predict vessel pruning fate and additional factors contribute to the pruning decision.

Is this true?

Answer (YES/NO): NO